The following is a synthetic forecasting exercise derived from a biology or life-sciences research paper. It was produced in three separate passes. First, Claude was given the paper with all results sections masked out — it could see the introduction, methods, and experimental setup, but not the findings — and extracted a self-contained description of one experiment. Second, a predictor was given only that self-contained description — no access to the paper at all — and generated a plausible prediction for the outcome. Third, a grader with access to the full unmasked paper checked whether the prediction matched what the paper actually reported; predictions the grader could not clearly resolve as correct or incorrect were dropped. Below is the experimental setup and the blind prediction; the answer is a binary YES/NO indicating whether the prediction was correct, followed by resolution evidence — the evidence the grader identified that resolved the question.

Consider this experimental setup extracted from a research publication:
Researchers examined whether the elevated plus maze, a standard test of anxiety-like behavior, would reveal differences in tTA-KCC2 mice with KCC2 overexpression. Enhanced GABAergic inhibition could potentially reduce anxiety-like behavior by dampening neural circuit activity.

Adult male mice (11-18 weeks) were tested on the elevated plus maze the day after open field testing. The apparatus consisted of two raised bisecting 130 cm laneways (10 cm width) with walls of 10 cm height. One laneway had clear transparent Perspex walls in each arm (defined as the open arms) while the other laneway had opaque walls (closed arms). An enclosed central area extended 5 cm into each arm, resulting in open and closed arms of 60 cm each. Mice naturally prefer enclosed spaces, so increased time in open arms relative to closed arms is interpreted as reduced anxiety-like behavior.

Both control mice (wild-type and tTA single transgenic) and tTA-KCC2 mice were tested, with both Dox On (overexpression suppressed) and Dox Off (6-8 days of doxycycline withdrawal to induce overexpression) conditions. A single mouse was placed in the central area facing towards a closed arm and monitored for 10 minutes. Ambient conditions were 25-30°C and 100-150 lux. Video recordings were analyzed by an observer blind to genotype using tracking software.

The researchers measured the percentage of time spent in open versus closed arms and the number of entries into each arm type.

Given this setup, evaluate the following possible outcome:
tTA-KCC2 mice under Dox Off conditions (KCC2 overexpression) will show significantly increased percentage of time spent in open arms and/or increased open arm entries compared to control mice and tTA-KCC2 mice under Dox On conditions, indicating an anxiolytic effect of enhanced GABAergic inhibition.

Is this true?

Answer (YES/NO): NO